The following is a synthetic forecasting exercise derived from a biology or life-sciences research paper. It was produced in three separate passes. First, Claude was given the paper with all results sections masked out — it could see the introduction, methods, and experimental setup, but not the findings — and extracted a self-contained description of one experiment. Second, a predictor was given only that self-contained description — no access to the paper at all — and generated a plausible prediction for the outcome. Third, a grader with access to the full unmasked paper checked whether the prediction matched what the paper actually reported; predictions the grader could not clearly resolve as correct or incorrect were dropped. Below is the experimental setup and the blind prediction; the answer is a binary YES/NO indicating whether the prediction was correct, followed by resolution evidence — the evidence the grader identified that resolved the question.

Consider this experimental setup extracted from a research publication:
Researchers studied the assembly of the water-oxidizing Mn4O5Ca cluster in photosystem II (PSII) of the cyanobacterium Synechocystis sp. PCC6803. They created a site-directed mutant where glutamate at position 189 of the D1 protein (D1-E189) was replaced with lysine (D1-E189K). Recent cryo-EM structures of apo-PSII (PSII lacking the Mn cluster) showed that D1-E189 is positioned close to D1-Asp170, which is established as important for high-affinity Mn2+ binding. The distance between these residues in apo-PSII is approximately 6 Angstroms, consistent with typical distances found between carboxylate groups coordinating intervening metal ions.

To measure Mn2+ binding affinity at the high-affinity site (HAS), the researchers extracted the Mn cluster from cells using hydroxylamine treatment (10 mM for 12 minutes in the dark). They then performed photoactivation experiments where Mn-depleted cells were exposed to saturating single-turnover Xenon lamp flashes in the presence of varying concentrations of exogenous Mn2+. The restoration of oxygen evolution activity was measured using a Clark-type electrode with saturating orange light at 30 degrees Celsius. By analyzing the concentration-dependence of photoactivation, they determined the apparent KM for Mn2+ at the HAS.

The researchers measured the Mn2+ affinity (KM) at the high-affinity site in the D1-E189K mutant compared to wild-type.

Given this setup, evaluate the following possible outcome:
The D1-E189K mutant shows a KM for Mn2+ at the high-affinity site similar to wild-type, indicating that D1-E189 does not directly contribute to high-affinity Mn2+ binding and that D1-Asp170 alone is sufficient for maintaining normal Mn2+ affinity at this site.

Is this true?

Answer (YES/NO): YES